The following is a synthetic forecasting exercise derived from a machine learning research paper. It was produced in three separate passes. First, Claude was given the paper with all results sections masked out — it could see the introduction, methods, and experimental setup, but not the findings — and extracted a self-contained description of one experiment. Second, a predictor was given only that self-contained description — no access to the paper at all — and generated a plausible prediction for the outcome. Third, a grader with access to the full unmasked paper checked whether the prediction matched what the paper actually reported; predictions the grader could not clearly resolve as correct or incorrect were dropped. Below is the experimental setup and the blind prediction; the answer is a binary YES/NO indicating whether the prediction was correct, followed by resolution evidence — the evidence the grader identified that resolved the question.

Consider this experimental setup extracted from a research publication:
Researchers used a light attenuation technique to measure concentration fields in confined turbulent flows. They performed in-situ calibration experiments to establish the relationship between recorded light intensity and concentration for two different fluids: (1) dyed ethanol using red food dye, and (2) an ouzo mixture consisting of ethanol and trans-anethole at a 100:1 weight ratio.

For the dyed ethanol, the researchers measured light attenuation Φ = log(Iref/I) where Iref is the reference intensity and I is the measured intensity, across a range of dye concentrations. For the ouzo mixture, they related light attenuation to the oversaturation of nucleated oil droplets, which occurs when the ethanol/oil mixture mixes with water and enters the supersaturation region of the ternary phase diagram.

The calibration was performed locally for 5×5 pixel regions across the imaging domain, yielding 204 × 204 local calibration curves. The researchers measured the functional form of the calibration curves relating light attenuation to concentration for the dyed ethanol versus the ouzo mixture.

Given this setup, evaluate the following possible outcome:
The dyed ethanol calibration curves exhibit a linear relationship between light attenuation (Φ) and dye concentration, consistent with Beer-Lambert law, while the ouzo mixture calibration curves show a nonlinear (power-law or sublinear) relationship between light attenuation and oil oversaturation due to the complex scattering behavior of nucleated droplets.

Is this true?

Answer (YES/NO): NO